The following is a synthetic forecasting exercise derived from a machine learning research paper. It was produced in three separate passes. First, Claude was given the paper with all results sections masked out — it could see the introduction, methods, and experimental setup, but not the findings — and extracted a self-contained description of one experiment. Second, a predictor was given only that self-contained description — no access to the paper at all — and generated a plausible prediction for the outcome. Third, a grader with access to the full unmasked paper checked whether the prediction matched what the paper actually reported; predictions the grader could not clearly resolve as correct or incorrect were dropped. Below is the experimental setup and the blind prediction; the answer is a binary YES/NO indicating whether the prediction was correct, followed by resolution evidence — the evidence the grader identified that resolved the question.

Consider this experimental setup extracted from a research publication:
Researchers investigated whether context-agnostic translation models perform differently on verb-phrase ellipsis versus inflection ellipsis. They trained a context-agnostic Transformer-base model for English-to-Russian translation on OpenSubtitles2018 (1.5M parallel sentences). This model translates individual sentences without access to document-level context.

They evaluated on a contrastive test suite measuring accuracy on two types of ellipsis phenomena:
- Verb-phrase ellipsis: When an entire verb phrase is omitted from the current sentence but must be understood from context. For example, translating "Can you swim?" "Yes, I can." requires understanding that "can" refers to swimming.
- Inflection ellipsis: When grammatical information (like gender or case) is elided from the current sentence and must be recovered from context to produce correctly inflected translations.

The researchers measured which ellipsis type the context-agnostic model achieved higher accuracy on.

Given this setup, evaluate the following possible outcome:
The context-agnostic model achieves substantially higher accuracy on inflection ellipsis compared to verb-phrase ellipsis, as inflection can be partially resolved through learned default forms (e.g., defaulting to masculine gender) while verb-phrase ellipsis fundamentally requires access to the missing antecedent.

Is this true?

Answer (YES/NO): YES